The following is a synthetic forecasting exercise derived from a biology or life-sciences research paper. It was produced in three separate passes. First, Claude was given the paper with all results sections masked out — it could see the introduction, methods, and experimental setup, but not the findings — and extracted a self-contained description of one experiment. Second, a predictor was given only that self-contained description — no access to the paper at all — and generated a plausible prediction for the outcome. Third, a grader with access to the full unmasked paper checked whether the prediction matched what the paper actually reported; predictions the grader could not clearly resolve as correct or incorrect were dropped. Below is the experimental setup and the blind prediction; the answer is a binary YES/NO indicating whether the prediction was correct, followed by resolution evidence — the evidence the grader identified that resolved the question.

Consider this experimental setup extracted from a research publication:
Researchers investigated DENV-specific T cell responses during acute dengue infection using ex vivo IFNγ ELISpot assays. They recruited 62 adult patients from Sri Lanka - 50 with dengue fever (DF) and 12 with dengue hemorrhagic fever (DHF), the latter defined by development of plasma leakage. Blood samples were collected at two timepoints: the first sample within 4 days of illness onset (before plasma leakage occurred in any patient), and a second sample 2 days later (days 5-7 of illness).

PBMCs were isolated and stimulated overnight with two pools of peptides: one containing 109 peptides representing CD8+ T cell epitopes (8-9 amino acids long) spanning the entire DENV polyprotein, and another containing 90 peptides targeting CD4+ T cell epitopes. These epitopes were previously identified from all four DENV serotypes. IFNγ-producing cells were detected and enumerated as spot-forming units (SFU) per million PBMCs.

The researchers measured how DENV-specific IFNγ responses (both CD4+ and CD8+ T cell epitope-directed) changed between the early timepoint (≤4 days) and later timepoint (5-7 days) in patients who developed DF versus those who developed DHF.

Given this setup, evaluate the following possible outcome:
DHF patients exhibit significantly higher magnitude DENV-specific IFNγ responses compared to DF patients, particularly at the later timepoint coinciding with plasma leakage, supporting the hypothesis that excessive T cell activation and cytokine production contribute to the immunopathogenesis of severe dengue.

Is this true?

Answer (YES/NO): NO